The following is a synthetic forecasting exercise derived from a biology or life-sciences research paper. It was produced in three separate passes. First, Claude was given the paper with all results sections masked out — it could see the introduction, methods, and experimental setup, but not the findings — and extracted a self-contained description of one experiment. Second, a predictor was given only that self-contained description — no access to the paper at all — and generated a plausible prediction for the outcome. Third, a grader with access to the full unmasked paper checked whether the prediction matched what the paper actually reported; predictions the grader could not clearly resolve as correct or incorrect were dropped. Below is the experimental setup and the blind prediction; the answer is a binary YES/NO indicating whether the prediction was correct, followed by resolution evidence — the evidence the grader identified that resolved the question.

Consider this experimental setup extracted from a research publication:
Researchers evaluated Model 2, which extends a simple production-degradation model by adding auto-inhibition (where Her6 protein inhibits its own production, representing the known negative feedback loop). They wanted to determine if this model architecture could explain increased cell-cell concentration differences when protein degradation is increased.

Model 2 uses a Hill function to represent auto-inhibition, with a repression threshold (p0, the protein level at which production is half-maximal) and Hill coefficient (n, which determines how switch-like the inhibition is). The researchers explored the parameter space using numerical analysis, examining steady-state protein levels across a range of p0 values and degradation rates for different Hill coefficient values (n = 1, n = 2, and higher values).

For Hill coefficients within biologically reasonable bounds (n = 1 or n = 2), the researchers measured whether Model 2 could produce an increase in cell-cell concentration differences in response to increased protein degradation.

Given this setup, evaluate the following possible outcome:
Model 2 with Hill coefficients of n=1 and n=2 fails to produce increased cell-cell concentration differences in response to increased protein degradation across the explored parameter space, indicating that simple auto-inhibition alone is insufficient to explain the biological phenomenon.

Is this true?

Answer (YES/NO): YES